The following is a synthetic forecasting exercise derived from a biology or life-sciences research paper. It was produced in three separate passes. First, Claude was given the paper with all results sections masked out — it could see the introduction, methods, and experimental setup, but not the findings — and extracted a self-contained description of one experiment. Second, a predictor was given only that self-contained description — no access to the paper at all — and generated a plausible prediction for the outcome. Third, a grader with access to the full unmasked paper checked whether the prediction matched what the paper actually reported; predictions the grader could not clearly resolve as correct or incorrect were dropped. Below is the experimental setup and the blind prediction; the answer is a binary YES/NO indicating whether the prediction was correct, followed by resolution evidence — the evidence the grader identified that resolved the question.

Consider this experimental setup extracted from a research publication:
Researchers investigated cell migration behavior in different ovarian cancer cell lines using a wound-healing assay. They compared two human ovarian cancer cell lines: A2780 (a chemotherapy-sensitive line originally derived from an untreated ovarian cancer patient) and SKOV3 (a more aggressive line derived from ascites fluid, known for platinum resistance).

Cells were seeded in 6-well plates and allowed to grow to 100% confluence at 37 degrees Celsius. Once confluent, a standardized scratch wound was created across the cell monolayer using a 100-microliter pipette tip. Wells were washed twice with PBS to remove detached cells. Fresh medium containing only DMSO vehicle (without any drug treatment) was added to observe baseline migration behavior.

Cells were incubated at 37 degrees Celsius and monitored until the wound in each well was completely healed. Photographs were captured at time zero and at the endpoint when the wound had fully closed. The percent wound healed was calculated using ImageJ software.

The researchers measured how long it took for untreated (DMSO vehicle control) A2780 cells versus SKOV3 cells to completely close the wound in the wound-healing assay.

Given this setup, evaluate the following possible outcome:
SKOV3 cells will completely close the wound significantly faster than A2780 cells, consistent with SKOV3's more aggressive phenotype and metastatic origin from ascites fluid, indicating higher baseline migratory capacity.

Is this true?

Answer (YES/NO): YES